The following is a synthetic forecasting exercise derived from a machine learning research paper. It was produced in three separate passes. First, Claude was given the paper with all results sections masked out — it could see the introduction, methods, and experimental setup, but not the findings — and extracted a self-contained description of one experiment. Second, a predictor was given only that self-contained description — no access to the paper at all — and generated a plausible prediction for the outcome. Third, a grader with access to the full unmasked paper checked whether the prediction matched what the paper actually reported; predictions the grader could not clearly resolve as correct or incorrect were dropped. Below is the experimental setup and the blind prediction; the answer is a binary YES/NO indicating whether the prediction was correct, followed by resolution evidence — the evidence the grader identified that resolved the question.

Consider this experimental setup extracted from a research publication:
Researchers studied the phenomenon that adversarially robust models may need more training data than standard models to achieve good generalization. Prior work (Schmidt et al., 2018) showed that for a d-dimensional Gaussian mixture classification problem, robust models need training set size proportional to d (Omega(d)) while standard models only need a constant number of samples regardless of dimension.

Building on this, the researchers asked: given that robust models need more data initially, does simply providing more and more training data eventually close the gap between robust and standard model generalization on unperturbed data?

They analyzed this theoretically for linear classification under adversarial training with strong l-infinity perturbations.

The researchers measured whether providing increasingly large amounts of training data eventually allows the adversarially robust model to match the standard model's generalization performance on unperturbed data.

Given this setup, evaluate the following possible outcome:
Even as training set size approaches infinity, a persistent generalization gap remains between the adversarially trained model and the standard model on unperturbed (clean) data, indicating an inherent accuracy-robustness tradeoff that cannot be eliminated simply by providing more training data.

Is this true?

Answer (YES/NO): NO